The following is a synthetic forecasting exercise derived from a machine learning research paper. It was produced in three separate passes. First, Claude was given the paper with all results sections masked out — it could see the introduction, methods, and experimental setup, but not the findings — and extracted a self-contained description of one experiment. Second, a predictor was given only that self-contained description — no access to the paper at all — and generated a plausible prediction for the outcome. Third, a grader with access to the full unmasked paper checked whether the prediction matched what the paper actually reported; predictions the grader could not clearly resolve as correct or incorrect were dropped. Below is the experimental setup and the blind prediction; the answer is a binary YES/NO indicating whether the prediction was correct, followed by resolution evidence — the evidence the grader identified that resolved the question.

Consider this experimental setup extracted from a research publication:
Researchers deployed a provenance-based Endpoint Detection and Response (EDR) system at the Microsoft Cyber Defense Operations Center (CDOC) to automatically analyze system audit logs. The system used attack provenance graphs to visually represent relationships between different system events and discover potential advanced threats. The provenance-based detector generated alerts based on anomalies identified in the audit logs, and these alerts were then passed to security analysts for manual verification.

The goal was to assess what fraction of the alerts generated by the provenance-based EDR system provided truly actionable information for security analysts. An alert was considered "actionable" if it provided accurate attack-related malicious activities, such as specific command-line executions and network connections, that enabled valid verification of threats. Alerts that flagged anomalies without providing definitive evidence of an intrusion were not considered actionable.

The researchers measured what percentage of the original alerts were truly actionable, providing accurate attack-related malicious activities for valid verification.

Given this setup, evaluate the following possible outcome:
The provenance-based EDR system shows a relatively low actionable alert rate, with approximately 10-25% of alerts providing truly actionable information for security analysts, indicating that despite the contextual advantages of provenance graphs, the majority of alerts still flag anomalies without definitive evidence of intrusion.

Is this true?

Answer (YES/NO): NO